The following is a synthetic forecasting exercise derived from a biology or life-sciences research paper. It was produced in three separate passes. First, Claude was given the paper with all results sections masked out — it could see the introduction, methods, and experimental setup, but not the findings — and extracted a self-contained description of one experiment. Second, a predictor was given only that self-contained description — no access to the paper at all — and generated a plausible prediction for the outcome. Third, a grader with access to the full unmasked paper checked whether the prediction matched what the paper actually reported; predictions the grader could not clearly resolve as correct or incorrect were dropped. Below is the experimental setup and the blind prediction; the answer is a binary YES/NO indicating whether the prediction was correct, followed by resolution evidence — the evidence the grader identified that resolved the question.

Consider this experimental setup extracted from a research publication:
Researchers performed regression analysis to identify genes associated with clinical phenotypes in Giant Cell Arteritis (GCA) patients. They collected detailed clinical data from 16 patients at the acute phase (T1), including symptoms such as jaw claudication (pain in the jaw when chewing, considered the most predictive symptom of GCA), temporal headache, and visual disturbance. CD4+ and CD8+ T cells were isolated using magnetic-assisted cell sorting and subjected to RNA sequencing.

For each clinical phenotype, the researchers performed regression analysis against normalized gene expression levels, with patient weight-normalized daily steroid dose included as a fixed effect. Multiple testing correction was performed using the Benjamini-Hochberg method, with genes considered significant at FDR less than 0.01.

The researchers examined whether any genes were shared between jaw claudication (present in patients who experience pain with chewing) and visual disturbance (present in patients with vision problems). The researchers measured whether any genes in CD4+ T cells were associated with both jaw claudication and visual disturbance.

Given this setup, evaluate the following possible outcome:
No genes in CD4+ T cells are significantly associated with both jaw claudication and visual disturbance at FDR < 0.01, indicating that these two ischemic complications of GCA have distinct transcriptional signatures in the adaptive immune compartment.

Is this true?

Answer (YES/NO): NO